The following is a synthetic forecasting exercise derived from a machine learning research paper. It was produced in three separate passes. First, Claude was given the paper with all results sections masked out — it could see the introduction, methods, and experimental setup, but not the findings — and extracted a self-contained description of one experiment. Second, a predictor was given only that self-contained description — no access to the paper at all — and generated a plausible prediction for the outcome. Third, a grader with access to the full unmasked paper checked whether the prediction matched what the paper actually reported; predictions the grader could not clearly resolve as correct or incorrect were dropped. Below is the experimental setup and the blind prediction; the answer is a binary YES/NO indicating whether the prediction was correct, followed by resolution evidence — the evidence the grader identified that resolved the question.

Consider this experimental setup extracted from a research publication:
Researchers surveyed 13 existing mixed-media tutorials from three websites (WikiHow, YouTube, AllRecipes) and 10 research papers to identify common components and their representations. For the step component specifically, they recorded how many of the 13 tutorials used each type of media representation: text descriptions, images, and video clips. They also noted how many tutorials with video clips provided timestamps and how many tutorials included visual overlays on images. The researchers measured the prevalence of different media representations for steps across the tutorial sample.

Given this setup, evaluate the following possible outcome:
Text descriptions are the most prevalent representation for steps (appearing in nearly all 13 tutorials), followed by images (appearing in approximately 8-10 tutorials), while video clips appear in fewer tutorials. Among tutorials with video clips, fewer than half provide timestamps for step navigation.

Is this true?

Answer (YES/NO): NO